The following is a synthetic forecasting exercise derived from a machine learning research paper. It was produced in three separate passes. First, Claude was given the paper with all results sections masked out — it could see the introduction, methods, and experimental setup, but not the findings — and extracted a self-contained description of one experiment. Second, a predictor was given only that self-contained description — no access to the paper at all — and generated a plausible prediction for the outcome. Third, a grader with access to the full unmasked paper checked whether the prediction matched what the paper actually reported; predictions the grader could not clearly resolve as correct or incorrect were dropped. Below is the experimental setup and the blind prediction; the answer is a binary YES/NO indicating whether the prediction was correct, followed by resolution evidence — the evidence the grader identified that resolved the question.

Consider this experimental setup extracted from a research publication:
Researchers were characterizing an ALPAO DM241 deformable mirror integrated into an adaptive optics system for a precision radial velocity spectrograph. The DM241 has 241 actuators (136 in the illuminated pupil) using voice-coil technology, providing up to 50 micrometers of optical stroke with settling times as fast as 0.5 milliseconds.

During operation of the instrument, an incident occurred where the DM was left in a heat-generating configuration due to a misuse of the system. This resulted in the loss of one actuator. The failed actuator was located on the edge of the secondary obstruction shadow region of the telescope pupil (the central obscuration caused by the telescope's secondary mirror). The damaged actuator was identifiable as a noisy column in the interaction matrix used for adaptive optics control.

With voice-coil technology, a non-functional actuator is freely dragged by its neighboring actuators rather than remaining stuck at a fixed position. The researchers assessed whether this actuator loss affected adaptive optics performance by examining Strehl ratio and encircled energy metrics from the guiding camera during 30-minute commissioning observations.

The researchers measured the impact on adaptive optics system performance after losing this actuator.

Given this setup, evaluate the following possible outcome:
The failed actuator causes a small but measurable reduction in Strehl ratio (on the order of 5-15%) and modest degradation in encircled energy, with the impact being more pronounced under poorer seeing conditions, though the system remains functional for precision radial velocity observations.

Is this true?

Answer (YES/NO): NO